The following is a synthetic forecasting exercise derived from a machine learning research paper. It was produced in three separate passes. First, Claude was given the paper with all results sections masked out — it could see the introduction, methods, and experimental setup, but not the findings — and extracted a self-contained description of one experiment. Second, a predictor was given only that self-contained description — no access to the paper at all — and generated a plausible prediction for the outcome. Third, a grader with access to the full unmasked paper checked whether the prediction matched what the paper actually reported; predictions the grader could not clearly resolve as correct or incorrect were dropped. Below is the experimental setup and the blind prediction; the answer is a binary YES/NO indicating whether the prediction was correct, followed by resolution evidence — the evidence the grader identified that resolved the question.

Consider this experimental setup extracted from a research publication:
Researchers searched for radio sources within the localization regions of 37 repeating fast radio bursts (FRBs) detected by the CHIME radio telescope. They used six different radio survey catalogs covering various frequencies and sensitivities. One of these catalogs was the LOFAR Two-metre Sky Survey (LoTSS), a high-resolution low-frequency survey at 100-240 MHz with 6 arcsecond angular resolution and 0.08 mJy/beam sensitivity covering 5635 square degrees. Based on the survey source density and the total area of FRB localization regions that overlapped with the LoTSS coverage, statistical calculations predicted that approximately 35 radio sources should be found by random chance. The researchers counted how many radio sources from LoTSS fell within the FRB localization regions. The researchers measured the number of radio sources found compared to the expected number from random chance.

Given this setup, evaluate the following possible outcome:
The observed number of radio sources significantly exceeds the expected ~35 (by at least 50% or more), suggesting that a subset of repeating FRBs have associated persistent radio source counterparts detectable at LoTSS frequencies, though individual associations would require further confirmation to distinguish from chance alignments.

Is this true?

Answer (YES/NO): NO